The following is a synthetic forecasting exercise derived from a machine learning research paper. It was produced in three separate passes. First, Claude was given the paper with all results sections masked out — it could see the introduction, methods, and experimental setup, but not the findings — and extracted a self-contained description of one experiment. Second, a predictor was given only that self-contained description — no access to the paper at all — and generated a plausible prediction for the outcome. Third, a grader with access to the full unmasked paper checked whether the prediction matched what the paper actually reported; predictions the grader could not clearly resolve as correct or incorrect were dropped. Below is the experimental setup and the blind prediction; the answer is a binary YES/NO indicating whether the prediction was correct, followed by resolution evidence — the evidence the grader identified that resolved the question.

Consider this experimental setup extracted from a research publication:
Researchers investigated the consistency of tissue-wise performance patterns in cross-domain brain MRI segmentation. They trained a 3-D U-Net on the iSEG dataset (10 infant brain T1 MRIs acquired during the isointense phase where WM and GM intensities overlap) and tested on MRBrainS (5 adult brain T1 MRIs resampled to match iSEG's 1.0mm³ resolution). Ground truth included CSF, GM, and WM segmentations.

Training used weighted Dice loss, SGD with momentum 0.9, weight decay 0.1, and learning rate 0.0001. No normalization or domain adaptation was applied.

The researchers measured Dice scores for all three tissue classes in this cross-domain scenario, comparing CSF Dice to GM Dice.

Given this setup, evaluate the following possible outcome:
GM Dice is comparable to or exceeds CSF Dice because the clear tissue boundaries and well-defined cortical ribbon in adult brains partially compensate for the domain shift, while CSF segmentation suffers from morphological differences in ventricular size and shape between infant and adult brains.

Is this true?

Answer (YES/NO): NO